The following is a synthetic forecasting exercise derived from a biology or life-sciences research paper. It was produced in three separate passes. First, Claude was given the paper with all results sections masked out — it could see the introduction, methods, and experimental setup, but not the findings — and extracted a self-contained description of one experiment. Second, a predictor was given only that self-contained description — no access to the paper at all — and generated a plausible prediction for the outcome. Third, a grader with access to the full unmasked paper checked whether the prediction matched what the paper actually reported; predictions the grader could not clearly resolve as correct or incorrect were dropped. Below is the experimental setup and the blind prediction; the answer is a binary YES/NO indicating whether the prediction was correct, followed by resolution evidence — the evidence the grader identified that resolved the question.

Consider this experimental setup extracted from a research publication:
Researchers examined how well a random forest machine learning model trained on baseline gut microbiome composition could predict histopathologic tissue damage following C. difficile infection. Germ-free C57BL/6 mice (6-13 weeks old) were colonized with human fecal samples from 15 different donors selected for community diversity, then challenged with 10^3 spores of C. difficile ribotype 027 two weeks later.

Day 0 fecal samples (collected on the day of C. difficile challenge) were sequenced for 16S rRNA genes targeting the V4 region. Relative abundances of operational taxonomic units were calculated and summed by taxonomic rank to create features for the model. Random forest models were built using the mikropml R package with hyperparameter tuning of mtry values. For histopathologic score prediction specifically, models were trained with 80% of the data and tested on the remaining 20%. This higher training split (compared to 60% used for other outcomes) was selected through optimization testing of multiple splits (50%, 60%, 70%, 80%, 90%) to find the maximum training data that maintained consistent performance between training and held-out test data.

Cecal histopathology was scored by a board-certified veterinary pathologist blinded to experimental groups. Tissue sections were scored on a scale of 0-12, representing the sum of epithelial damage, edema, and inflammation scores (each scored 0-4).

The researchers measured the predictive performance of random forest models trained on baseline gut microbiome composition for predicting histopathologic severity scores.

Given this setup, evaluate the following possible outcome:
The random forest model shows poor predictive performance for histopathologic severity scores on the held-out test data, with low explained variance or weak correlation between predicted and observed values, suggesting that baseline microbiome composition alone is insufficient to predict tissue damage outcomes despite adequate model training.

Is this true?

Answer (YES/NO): NO